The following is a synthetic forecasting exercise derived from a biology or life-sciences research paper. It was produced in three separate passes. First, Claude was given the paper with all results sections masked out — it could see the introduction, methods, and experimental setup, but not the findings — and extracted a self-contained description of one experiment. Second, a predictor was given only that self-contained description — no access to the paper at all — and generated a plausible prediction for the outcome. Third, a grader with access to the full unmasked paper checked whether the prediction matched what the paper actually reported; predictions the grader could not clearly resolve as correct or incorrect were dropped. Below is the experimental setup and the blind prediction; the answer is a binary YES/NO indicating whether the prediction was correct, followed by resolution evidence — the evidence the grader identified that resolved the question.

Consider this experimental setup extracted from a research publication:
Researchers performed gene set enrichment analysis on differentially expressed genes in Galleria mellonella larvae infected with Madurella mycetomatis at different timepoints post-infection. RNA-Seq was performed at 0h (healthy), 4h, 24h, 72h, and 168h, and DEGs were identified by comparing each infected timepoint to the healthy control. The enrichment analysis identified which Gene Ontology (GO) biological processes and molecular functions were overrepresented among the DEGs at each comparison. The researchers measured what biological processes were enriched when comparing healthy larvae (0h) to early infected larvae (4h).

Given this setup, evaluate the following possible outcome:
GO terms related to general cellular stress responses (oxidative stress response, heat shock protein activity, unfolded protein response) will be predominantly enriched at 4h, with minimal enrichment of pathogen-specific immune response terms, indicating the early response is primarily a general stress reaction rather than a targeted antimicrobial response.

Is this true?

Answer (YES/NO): NO